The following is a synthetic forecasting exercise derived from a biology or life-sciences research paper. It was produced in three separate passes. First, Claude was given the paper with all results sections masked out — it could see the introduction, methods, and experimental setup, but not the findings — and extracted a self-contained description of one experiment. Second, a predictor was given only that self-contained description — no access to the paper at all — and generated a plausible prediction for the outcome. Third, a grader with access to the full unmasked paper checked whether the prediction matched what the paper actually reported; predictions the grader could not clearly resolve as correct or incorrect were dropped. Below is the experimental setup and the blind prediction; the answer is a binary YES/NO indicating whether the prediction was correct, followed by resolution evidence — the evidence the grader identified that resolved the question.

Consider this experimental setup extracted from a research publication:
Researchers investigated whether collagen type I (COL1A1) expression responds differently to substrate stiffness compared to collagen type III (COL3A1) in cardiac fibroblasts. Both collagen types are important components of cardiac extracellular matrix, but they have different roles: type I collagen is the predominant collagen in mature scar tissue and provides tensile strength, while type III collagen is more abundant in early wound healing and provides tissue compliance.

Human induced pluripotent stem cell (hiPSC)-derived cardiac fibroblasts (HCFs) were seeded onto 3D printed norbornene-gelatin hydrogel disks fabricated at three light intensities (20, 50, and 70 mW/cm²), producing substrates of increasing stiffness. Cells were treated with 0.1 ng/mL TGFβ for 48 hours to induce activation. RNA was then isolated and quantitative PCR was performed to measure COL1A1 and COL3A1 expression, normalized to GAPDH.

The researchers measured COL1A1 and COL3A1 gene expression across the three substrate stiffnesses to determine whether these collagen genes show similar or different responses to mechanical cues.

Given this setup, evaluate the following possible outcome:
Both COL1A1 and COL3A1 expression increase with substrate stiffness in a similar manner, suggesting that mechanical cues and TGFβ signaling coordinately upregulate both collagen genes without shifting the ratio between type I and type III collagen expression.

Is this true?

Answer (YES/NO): NO